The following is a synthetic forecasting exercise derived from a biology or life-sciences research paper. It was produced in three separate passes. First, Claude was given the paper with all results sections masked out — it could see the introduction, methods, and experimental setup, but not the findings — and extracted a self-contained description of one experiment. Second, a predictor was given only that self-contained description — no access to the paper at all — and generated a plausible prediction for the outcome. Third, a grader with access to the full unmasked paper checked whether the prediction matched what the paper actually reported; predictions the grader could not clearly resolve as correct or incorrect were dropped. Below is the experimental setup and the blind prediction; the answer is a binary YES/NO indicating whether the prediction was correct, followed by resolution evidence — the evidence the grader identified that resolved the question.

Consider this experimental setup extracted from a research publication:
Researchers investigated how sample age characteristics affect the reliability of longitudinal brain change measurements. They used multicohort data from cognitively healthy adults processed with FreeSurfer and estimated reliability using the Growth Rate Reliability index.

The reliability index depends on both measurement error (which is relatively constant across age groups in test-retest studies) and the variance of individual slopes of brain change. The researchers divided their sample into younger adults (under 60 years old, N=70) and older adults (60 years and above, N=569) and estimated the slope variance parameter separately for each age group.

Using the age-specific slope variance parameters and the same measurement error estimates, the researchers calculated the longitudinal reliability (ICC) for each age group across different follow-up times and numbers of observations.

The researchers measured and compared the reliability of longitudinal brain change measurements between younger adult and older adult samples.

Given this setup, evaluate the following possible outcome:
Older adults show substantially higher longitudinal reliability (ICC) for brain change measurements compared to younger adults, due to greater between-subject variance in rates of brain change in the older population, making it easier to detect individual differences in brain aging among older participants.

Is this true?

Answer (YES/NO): YES